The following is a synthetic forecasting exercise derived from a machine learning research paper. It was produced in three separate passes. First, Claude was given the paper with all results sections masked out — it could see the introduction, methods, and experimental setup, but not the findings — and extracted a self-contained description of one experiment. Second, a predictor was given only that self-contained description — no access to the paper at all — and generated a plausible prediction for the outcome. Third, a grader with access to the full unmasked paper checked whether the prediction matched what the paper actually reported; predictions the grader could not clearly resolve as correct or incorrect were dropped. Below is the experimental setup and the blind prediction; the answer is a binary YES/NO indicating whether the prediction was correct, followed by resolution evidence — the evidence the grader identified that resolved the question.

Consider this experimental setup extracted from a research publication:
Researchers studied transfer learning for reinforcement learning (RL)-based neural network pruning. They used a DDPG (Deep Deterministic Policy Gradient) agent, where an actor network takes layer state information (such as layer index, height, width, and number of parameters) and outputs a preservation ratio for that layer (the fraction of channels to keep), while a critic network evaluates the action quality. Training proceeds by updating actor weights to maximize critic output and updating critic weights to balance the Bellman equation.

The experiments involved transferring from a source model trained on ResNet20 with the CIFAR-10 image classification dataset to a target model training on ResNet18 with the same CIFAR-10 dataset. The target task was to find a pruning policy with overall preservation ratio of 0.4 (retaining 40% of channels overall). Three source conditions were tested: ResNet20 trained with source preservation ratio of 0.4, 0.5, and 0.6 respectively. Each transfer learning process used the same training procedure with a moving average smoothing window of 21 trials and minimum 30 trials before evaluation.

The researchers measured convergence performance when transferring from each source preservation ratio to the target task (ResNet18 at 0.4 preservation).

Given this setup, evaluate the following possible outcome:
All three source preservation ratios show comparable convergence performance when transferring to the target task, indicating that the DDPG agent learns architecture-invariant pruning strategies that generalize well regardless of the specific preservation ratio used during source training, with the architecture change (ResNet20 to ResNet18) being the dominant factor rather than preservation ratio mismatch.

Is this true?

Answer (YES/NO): NO